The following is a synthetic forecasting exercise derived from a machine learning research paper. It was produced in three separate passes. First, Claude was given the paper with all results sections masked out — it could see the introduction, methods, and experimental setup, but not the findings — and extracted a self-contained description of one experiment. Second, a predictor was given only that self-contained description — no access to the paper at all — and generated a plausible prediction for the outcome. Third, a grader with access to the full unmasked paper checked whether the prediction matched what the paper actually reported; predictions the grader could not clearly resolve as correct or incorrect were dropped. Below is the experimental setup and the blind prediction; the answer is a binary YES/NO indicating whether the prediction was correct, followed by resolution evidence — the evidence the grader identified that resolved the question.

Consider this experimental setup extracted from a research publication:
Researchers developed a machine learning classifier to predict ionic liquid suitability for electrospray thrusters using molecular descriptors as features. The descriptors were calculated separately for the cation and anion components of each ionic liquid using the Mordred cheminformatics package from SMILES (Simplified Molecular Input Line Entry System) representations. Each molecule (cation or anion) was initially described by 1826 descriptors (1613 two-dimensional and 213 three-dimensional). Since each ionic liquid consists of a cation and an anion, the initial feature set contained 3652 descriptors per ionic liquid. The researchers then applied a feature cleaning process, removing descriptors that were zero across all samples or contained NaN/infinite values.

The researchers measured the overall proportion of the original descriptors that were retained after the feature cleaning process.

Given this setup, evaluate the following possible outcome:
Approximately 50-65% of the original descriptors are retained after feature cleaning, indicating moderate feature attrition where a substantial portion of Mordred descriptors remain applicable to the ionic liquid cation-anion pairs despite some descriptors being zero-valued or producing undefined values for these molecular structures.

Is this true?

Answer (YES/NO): NO